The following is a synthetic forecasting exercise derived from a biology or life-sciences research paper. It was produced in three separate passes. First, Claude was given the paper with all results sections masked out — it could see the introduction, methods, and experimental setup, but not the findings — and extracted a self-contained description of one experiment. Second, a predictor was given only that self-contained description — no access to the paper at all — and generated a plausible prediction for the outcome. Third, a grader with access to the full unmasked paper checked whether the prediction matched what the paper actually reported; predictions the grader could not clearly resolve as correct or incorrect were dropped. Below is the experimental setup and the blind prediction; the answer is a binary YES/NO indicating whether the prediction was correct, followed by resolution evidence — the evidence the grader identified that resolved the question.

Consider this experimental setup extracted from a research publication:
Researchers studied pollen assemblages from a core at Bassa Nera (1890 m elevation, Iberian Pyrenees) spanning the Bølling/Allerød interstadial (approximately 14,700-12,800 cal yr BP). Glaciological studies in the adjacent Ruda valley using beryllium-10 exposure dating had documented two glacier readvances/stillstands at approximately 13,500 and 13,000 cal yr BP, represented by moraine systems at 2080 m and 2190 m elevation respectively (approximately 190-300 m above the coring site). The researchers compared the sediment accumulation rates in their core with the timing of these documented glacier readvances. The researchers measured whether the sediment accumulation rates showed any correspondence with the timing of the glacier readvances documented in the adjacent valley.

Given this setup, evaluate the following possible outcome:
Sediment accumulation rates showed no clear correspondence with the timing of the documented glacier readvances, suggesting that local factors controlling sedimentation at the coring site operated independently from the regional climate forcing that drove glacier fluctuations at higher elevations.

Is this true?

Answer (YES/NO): NO